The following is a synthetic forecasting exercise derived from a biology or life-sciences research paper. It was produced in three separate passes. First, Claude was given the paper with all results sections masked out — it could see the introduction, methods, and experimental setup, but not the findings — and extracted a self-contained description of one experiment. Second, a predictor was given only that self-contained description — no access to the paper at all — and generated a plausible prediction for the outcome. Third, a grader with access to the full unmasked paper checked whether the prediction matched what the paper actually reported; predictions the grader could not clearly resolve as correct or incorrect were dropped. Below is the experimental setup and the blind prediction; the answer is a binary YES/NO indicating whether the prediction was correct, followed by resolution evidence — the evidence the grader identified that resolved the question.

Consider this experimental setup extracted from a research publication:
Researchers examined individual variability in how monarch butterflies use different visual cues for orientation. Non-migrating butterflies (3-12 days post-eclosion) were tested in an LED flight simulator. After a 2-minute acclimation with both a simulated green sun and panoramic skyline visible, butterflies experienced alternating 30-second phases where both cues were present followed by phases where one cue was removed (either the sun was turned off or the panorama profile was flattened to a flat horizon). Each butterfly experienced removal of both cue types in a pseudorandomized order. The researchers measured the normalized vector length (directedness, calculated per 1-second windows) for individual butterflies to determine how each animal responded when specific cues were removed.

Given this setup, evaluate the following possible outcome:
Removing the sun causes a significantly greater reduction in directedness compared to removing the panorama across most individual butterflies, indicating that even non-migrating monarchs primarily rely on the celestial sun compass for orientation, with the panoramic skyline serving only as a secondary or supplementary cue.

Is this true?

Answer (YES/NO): NO